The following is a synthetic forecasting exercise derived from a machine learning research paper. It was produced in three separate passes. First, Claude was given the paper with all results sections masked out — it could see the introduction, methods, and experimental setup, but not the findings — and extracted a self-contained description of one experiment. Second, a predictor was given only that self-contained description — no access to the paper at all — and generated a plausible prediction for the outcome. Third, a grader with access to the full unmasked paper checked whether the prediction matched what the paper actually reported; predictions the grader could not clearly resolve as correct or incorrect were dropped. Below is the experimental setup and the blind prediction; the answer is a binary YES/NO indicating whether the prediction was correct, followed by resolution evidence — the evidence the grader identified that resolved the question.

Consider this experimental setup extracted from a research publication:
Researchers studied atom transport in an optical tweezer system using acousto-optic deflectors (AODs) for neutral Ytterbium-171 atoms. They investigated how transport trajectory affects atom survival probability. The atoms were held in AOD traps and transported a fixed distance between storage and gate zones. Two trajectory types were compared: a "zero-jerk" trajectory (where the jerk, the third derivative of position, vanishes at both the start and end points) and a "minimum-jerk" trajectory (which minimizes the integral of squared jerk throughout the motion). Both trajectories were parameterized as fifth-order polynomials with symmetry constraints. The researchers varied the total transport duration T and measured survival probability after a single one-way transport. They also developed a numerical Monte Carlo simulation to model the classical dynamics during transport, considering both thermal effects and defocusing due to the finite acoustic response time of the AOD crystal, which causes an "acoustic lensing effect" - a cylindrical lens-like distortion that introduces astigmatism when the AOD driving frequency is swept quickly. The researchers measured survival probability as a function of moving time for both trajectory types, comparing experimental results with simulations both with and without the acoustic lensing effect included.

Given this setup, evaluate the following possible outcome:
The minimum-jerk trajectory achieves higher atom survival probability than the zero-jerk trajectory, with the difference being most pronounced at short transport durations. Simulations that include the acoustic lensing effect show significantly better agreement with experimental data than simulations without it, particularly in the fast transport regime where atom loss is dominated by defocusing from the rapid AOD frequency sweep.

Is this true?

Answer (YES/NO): NO